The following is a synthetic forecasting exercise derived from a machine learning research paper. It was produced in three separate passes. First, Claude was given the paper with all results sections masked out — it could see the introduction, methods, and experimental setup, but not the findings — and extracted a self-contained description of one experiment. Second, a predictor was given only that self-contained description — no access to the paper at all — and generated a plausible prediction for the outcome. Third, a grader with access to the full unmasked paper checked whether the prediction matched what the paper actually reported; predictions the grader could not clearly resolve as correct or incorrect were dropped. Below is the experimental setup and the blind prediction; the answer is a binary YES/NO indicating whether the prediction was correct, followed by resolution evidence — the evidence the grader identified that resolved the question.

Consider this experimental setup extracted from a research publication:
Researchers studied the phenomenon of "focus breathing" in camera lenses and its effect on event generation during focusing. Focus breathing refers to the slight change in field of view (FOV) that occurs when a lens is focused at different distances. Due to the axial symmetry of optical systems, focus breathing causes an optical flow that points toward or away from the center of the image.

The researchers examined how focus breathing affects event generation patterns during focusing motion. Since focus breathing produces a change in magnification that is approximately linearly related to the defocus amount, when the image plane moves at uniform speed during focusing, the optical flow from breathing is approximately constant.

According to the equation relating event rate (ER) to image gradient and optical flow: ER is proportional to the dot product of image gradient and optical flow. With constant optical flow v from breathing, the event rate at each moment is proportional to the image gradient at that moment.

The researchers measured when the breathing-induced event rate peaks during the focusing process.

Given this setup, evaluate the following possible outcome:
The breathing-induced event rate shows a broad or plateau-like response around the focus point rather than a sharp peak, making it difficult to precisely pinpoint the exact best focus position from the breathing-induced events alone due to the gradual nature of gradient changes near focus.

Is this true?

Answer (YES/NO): NO